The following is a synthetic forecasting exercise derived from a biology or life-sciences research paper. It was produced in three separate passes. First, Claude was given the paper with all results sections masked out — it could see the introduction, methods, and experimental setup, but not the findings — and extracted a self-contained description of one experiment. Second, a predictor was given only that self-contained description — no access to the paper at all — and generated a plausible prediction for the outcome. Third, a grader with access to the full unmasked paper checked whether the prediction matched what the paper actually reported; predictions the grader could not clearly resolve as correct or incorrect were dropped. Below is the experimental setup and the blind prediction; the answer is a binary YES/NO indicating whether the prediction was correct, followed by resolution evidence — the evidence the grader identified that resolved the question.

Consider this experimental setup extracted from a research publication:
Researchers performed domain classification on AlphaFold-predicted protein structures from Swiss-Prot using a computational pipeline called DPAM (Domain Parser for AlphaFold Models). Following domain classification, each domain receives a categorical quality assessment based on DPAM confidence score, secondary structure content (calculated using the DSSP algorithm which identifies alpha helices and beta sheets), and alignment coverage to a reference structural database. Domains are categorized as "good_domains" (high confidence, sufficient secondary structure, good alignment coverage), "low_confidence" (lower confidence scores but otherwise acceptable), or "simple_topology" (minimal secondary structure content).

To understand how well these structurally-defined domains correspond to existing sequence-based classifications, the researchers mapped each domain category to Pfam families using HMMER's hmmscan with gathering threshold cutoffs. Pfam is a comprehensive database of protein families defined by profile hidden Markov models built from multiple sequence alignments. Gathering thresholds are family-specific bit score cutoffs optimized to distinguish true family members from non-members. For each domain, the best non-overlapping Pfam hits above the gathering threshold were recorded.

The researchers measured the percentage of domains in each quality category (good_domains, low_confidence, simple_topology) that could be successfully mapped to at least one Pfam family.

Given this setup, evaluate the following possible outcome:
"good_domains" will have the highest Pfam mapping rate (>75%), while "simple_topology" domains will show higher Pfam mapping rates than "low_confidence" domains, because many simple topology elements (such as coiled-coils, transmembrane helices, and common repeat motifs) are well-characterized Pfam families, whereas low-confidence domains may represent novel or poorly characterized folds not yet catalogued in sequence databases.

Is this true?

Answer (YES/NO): NO